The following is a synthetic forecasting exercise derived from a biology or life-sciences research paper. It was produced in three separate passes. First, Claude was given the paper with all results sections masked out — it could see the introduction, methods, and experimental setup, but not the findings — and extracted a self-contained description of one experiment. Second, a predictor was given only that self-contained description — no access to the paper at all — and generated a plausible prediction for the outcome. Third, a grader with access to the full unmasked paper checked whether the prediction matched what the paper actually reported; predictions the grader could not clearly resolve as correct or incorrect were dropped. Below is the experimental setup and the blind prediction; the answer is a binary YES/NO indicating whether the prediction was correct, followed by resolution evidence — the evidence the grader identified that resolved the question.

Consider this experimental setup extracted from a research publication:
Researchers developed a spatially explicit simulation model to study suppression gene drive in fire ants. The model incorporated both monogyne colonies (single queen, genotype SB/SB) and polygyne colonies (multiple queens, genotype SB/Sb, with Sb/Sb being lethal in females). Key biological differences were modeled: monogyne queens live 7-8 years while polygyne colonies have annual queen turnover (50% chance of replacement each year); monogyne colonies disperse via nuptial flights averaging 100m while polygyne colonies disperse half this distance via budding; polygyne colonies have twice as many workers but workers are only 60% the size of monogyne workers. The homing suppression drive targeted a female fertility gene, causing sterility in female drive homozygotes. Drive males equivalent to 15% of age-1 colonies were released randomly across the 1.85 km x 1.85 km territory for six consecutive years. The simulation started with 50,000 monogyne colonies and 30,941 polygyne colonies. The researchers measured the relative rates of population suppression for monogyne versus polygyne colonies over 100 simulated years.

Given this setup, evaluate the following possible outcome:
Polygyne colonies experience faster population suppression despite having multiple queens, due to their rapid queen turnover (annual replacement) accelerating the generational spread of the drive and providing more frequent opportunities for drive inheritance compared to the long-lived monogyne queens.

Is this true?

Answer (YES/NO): YES